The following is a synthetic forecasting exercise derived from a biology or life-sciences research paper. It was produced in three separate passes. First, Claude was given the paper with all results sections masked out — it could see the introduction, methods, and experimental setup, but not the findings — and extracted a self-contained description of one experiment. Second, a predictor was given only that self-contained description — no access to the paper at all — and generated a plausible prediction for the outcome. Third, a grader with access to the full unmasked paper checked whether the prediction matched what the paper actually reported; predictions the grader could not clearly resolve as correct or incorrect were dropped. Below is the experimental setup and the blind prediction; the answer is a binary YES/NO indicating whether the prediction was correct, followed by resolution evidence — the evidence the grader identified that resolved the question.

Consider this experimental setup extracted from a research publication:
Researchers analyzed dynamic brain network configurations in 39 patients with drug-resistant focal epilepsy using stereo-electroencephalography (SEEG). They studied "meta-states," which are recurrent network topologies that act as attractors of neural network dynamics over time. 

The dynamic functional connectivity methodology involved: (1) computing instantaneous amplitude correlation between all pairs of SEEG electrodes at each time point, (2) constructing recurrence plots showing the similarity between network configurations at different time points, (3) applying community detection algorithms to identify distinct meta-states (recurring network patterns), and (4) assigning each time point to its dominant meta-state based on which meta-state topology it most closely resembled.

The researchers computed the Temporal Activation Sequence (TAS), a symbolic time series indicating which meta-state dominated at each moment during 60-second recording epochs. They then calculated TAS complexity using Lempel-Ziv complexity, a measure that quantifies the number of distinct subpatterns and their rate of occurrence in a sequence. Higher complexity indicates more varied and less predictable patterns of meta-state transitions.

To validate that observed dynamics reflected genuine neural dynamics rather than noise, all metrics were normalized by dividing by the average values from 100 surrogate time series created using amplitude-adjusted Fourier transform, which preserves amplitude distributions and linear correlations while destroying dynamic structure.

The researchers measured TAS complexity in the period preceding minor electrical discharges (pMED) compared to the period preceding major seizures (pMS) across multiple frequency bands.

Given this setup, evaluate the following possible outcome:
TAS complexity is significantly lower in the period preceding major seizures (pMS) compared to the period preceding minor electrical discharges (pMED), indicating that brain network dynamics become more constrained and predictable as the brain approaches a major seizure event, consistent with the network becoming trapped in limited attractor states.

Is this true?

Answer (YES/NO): NO